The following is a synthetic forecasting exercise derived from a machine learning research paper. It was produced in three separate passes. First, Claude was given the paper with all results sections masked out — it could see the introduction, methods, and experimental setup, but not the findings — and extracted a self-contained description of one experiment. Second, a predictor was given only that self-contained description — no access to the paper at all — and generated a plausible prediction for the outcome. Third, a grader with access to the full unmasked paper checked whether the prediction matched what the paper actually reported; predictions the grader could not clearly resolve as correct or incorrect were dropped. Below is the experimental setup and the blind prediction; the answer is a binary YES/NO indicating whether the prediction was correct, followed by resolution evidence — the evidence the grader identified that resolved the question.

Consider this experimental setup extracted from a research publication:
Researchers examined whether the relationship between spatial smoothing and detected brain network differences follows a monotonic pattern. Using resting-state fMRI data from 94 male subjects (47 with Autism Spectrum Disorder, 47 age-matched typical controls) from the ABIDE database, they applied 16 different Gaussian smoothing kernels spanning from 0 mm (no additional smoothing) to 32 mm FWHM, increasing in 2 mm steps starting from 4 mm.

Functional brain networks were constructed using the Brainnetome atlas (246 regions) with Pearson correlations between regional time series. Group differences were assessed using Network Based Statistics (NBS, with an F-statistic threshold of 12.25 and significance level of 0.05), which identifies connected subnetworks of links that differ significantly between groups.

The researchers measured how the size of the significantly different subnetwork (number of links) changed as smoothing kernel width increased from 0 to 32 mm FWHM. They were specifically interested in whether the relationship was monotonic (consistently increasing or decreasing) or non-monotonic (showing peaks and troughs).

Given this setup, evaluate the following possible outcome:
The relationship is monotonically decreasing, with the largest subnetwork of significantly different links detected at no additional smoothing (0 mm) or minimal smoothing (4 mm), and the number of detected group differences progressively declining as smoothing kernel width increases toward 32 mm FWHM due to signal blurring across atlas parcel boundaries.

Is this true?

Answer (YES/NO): NO